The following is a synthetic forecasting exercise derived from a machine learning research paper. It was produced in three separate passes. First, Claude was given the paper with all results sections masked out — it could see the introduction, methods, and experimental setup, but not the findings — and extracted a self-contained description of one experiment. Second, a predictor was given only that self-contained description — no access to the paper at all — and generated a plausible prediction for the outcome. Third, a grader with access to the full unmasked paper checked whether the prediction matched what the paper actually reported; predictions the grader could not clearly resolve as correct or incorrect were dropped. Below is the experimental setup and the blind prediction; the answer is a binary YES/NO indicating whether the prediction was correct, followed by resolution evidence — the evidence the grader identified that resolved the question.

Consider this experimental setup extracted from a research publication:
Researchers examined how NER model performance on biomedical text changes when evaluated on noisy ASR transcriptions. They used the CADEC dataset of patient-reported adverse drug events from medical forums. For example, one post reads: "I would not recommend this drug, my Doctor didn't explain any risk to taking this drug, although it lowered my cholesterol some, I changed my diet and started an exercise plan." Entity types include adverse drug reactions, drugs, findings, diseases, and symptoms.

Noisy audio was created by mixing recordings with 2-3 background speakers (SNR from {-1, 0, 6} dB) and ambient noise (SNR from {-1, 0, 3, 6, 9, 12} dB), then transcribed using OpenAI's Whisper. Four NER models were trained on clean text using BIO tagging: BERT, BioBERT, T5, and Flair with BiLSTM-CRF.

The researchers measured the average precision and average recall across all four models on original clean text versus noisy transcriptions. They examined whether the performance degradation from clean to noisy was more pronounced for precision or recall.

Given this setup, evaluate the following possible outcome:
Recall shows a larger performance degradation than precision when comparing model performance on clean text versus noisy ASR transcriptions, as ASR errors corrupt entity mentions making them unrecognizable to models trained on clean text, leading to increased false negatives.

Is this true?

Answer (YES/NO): NO